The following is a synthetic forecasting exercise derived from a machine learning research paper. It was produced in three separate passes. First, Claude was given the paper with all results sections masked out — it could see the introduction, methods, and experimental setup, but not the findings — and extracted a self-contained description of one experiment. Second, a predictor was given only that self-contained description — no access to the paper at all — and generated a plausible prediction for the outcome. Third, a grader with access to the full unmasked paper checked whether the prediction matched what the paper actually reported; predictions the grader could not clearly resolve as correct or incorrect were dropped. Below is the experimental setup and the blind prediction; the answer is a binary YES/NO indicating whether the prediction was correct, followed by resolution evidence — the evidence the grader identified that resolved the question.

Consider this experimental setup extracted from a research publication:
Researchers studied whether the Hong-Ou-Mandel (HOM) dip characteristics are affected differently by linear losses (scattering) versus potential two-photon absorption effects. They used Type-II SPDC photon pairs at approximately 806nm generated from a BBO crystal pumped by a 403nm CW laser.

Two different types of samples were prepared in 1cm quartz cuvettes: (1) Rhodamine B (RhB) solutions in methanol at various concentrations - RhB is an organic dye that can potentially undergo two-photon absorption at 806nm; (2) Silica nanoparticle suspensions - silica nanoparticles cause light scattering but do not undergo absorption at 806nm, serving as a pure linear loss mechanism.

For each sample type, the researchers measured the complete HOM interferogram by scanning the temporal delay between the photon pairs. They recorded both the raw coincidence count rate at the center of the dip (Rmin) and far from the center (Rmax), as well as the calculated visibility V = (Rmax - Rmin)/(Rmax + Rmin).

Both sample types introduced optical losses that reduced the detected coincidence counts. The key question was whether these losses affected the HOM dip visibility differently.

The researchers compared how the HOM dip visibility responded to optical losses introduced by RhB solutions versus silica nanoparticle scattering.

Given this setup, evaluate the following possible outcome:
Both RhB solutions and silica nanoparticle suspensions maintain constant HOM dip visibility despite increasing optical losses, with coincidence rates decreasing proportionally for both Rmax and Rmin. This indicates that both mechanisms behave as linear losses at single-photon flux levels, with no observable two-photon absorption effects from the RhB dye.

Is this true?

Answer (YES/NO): YES